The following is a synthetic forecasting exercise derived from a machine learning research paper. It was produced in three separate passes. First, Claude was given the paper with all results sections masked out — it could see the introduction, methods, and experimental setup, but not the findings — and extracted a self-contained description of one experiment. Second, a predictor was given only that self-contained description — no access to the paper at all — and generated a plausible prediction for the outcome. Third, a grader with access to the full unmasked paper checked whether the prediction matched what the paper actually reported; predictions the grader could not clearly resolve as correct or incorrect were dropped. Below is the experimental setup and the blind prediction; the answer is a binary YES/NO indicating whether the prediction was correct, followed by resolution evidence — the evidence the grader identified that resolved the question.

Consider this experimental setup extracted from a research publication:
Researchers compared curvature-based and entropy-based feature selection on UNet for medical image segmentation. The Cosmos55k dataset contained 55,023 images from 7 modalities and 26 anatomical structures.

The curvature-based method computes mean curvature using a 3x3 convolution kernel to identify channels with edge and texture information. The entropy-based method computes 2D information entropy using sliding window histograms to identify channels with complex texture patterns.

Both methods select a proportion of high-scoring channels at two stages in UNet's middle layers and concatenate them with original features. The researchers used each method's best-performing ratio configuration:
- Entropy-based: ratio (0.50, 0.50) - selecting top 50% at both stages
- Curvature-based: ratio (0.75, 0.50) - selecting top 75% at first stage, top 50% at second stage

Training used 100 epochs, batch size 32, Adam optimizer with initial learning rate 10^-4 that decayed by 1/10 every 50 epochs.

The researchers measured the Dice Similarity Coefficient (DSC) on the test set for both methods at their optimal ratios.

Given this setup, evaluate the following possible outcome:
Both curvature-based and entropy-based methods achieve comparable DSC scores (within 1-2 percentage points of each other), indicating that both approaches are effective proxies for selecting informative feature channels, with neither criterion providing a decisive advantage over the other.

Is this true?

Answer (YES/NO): YES